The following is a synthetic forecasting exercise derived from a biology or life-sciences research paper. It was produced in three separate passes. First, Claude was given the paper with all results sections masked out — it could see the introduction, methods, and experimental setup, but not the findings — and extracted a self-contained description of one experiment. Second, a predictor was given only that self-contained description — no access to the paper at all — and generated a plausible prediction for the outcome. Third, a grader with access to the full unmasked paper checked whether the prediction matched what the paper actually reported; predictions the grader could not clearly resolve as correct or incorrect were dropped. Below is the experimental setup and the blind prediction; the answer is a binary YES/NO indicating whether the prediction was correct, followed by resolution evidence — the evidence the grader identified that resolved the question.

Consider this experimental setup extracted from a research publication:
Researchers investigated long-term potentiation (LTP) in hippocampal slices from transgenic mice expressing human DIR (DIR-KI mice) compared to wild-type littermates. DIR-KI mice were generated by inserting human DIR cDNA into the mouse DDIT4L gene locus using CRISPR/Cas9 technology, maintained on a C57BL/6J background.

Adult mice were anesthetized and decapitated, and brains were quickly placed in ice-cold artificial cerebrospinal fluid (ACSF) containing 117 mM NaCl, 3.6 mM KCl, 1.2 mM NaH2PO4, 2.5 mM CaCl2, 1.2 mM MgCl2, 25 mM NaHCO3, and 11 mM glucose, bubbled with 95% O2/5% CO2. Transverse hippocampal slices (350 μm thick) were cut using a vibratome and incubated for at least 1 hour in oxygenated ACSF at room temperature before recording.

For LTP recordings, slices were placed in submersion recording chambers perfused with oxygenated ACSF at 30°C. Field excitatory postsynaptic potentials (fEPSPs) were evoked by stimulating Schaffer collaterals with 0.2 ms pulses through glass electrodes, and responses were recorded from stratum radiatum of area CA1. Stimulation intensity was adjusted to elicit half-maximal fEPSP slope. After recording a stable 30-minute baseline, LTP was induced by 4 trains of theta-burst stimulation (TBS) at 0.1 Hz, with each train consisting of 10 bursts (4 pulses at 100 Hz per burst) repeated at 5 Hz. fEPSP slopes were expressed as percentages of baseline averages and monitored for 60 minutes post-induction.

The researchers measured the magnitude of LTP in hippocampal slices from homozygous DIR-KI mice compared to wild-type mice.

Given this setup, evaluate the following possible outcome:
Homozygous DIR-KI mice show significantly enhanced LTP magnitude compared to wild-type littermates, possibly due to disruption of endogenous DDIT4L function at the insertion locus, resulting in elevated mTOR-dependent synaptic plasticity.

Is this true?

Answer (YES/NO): NO